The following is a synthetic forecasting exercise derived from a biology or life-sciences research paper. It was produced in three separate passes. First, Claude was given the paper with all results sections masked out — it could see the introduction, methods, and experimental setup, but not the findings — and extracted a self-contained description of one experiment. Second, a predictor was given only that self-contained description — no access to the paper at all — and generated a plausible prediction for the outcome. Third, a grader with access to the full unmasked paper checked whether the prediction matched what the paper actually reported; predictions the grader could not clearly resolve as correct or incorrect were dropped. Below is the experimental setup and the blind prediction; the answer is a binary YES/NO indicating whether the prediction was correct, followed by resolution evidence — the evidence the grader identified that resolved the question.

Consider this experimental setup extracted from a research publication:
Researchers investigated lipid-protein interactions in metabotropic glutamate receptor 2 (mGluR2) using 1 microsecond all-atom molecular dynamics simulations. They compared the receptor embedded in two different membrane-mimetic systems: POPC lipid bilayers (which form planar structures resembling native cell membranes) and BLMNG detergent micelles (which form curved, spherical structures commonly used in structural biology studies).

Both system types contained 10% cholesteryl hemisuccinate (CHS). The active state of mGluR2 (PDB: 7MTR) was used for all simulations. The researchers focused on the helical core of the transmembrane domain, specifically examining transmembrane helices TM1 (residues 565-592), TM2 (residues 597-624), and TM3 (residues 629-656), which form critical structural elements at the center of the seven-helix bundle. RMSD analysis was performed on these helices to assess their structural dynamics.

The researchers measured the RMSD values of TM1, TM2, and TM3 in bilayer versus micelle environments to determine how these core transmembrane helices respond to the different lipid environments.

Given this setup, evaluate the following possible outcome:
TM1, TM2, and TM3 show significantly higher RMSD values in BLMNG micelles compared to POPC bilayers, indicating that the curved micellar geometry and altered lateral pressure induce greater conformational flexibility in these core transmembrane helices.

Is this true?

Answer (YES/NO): NO